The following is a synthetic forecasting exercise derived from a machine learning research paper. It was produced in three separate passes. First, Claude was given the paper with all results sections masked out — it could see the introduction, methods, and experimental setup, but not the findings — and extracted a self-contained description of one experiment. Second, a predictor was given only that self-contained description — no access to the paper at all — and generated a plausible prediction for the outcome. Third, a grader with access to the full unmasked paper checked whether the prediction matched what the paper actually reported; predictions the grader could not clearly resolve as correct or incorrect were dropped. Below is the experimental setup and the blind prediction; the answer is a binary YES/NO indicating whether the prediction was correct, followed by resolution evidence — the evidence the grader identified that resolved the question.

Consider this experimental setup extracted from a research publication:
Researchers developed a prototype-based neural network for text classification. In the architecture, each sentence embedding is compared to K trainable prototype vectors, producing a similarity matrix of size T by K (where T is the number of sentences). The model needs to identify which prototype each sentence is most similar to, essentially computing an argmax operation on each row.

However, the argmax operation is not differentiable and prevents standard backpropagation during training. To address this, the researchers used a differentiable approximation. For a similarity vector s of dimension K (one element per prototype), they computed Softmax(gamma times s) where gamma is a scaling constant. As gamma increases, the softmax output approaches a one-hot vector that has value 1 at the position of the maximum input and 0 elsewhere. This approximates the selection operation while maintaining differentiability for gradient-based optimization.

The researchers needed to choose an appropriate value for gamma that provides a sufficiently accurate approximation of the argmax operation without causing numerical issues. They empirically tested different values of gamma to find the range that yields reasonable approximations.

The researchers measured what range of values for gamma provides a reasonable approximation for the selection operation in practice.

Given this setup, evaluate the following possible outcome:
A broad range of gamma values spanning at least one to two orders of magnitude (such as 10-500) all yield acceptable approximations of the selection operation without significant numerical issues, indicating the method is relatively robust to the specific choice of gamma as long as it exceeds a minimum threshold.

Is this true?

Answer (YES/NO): NO